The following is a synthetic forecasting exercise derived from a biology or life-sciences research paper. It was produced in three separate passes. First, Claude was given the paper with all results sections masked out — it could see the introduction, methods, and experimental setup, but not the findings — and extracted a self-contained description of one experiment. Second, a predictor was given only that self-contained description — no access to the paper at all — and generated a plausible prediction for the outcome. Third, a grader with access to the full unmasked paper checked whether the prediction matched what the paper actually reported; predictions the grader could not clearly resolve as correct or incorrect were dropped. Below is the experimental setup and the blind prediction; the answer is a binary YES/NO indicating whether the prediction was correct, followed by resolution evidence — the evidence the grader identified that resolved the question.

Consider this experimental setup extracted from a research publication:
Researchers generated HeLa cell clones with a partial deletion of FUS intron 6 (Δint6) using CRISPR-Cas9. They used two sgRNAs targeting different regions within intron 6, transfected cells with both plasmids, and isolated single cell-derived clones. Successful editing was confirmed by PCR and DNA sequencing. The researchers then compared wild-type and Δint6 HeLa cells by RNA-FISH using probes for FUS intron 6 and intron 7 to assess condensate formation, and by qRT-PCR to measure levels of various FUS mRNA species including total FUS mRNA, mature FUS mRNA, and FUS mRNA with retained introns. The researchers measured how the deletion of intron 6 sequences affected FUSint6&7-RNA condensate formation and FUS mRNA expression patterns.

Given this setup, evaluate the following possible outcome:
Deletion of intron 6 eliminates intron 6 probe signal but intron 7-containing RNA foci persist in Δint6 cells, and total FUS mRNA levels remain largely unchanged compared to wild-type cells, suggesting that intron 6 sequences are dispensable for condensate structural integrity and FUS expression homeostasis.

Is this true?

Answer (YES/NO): NO